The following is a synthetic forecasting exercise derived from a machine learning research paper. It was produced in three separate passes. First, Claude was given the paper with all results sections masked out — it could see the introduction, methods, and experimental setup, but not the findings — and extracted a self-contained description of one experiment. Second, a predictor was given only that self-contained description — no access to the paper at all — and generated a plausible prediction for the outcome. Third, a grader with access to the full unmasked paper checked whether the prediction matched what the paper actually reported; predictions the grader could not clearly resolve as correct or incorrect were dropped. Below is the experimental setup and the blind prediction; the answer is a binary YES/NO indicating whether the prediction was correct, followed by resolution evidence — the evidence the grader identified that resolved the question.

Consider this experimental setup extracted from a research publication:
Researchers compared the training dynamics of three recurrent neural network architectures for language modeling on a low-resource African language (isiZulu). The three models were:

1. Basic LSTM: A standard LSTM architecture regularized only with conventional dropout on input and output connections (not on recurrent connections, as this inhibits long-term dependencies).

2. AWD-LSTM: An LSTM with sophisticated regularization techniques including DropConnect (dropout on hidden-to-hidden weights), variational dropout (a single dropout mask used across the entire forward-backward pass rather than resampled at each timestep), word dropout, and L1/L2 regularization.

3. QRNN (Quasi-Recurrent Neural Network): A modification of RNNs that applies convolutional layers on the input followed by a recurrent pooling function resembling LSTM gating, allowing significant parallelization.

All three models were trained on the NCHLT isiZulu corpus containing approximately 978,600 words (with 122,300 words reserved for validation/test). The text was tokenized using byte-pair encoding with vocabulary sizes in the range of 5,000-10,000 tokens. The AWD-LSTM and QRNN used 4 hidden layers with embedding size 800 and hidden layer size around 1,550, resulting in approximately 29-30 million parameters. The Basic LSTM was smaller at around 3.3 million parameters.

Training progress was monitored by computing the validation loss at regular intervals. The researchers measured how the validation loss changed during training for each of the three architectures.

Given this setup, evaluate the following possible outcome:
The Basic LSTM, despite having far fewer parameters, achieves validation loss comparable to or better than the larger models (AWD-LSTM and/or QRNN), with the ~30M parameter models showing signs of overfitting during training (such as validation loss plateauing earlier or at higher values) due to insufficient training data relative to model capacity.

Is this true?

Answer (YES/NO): NO